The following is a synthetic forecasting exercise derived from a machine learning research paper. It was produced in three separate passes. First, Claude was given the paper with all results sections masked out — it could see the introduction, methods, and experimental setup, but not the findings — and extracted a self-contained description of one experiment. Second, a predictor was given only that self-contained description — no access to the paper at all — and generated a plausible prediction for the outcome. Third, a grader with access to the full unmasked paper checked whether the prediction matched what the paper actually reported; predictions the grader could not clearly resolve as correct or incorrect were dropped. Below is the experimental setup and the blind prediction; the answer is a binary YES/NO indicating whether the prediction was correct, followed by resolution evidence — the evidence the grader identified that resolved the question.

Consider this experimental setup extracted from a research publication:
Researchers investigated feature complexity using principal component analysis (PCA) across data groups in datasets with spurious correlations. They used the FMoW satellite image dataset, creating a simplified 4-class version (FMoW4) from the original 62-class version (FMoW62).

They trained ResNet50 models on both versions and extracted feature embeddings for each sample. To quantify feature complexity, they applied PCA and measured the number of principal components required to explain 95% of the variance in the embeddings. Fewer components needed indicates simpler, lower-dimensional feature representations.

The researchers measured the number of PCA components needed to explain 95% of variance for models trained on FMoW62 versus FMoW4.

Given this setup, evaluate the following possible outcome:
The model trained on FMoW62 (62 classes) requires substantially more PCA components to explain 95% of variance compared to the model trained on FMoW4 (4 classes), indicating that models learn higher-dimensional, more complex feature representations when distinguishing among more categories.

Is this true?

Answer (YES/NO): YES